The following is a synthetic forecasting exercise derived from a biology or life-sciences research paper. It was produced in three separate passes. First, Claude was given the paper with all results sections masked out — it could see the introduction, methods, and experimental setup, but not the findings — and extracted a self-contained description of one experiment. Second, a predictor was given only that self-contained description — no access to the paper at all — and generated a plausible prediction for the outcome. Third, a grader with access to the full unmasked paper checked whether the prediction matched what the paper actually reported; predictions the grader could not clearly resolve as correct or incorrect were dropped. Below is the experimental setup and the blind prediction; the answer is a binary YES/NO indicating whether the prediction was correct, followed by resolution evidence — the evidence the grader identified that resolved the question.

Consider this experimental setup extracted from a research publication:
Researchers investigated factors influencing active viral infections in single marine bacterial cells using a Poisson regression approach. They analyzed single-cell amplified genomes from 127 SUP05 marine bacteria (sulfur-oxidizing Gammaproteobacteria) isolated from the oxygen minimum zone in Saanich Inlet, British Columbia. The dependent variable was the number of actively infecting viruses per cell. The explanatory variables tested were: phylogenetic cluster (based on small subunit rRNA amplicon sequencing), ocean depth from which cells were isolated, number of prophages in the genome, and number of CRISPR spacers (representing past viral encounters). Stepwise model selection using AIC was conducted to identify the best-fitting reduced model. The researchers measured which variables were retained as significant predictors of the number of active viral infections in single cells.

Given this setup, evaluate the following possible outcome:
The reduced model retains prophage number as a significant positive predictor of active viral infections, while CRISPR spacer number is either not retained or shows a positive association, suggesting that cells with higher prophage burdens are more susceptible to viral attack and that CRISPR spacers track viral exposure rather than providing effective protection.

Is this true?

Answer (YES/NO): NO